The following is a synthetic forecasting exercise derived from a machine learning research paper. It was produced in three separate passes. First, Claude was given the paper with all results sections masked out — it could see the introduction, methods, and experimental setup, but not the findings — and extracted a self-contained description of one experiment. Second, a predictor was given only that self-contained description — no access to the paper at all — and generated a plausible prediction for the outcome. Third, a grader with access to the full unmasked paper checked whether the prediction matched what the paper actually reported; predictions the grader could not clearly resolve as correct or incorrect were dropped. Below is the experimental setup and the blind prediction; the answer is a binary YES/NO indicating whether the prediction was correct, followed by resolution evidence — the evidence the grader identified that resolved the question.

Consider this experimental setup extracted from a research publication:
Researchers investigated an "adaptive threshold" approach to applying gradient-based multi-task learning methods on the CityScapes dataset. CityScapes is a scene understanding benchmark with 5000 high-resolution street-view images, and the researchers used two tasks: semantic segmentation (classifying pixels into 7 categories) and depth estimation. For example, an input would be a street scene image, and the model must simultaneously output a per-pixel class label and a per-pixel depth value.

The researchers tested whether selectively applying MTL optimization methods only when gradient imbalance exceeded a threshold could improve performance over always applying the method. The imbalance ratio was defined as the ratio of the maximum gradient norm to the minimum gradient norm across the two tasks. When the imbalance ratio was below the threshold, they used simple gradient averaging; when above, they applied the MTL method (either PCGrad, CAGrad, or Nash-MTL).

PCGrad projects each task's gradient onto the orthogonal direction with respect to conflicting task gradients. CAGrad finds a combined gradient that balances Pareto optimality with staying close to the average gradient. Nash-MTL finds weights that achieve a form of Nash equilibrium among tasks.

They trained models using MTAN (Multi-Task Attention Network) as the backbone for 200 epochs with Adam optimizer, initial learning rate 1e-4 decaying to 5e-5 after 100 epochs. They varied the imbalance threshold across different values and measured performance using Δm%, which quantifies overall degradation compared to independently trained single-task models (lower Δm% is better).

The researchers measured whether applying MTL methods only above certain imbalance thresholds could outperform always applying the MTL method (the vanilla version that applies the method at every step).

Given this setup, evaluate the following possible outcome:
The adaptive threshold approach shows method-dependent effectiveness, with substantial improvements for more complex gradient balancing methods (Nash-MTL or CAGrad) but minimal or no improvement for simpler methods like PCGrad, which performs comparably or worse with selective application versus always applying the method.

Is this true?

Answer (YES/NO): NO